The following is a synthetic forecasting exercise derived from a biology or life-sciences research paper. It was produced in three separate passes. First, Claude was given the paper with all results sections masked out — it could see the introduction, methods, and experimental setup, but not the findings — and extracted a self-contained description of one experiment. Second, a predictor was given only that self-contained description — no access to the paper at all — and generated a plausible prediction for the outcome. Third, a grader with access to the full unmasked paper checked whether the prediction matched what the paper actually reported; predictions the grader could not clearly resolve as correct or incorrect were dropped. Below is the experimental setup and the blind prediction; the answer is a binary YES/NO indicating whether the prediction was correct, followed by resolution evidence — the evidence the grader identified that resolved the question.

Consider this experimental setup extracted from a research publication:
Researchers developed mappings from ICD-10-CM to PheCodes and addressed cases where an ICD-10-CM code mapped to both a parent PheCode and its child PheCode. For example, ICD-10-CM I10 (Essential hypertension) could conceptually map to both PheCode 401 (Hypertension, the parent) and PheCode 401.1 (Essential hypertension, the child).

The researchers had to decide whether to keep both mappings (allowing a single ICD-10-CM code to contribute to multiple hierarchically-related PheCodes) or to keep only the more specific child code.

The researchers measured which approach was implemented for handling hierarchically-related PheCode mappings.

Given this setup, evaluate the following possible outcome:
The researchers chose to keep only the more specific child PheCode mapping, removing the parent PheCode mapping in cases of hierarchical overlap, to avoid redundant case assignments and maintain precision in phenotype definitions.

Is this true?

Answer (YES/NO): YES